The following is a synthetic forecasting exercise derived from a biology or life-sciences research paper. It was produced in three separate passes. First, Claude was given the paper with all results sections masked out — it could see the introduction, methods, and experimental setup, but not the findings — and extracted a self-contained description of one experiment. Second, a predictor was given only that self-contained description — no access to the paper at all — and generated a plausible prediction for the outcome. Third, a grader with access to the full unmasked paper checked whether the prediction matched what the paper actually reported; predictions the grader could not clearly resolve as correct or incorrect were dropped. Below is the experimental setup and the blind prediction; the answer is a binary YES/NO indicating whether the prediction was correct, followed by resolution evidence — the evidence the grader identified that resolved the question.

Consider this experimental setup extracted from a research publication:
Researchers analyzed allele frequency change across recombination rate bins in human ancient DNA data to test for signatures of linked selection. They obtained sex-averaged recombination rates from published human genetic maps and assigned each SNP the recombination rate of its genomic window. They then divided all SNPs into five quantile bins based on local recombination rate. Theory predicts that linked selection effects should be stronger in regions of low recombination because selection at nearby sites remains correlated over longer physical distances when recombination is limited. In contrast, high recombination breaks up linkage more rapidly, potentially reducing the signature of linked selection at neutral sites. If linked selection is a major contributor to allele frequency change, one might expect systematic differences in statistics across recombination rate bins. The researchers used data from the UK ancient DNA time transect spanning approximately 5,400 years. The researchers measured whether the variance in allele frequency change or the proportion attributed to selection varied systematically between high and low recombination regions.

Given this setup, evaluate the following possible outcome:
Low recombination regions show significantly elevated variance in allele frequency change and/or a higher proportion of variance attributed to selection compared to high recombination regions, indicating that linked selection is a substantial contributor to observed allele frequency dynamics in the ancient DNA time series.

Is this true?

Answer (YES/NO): NO